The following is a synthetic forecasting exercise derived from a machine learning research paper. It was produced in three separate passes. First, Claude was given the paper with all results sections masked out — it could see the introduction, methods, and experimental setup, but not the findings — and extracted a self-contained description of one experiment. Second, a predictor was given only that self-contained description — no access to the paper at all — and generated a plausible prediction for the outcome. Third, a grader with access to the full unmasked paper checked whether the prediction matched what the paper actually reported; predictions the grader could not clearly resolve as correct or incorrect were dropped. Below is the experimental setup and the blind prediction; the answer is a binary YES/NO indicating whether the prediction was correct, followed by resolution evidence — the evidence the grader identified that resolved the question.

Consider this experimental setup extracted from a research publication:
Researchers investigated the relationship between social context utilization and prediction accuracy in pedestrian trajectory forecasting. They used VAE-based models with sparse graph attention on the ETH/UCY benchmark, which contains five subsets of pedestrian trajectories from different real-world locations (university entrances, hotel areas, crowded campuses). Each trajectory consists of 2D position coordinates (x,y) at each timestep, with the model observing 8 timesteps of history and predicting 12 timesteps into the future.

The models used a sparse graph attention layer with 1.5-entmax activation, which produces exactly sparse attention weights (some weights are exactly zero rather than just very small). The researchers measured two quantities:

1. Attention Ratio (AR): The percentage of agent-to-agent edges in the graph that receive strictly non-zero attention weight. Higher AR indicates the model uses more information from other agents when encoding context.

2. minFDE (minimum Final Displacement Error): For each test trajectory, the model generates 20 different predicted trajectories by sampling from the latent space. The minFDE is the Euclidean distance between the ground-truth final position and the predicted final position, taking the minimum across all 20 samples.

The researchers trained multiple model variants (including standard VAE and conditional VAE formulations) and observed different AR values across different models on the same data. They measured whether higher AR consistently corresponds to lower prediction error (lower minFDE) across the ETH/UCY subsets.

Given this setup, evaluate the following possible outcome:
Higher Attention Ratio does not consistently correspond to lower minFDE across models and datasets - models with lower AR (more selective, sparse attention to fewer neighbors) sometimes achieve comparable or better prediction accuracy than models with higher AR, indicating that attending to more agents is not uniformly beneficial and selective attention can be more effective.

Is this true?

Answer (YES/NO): YES